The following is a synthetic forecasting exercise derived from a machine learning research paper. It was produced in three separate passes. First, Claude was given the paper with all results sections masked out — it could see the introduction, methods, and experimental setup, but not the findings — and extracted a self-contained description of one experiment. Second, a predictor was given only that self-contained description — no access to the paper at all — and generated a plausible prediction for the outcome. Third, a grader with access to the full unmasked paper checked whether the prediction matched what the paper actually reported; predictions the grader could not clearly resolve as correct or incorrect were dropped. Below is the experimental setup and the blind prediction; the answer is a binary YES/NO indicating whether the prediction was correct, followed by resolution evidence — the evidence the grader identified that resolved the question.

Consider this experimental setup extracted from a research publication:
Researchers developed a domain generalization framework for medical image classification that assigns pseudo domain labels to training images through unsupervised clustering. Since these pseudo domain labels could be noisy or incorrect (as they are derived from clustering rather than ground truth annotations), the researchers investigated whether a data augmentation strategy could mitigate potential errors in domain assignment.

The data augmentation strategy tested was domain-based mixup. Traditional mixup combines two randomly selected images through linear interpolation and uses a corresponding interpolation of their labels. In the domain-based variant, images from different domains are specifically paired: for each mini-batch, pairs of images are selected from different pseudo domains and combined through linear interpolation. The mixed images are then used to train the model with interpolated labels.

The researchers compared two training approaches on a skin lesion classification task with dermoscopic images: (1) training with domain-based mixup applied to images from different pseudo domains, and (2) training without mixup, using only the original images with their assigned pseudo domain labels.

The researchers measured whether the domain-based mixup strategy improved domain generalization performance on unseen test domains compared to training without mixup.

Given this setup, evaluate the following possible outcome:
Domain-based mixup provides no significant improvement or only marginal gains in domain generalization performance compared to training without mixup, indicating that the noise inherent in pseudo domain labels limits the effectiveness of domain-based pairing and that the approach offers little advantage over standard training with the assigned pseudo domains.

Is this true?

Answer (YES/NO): NO